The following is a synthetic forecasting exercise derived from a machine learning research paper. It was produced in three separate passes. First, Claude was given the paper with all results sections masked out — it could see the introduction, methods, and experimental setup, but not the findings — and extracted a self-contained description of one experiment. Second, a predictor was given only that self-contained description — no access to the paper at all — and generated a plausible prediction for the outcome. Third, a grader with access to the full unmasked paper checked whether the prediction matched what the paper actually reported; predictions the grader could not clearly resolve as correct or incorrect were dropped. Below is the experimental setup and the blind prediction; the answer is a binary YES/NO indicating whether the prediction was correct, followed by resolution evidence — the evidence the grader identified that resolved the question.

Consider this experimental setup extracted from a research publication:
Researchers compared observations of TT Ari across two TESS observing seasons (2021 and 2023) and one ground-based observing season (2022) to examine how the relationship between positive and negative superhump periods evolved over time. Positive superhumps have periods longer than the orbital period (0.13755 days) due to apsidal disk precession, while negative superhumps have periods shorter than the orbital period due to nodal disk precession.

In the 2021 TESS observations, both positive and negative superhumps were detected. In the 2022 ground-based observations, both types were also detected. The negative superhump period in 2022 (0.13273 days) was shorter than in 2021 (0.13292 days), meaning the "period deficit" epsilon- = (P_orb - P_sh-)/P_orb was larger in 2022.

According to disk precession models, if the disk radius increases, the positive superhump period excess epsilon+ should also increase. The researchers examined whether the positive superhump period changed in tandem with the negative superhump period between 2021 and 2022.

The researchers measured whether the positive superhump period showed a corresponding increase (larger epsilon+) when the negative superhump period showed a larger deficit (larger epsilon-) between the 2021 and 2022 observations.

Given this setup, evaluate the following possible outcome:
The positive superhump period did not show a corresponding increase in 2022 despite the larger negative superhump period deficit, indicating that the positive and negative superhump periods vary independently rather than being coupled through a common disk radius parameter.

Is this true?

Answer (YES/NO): NO